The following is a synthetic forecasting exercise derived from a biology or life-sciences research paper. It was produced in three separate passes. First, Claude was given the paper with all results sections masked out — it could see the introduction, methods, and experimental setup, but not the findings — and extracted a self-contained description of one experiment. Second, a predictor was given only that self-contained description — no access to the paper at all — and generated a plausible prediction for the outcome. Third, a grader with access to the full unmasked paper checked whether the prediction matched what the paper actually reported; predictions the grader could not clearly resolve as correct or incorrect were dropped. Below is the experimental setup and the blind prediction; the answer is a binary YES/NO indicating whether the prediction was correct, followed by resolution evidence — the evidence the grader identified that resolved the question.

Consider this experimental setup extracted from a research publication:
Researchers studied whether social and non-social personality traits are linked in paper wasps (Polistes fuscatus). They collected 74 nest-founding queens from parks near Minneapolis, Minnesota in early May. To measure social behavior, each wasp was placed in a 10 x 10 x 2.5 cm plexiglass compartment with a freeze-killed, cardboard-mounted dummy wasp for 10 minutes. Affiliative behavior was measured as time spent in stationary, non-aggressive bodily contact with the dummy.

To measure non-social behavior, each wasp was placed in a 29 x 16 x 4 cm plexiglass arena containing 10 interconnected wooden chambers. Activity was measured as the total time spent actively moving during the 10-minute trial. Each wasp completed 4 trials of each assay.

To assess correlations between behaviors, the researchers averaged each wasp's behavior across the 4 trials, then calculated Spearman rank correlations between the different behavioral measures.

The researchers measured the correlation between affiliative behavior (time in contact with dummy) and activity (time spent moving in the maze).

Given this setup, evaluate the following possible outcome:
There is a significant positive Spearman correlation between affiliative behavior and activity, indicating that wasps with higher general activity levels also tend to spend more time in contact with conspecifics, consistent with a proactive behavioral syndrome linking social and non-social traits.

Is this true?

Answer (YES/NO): NO